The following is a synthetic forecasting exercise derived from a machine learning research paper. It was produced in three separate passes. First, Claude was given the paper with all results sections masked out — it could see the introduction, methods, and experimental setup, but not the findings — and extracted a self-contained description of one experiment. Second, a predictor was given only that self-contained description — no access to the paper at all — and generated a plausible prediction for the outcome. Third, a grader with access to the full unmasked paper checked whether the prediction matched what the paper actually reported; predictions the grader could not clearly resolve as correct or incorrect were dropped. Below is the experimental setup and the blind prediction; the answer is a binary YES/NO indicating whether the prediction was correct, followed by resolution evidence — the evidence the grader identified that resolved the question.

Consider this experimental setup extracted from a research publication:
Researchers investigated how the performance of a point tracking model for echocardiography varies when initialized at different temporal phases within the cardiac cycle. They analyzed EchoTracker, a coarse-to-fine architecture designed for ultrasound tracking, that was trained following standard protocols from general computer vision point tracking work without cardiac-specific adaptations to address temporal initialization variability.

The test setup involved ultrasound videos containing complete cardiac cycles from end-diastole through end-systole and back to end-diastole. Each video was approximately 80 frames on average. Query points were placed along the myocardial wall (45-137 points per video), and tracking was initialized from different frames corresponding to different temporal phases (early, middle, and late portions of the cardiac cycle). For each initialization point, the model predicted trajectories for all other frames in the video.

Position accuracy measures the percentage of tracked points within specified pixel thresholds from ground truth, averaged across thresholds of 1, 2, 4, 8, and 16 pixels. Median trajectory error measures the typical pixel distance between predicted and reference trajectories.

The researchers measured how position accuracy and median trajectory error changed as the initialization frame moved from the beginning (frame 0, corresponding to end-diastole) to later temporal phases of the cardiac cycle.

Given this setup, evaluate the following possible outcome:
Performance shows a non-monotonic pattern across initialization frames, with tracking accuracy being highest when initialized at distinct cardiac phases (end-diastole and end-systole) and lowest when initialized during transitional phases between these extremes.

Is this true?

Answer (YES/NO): NO